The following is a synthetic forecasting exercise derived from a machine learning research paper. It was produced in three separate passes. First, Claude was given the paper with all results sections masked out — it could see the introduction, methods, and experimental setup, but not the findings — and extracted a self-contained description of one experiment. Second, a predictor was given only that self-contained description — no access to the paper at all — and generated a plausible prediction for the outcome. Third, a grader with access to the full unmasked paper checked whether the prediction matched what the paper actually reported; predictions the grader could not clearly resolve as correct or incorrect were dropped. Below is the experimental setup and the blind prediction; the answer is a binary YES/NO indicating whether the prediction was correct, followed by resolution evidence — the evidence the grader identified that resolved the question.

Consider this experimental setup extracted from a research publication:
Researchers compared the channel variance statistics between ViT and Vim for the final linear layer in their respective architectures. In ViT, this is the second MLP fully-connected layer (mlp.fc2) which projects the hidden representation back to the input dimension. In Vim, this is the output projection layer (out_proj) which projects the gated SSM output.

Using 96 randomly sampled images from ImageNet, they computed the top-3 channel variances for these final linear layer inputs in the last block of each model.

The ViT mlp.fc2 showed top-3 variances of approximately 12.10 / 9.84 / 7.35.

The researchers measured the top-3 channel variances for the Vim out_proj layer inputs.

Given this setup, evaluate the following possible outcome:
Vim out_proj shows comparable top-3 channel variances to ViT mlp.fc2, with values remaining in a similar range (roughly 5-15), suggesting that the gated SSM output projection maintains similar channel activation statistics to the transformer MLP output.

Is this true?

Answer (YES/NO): NO